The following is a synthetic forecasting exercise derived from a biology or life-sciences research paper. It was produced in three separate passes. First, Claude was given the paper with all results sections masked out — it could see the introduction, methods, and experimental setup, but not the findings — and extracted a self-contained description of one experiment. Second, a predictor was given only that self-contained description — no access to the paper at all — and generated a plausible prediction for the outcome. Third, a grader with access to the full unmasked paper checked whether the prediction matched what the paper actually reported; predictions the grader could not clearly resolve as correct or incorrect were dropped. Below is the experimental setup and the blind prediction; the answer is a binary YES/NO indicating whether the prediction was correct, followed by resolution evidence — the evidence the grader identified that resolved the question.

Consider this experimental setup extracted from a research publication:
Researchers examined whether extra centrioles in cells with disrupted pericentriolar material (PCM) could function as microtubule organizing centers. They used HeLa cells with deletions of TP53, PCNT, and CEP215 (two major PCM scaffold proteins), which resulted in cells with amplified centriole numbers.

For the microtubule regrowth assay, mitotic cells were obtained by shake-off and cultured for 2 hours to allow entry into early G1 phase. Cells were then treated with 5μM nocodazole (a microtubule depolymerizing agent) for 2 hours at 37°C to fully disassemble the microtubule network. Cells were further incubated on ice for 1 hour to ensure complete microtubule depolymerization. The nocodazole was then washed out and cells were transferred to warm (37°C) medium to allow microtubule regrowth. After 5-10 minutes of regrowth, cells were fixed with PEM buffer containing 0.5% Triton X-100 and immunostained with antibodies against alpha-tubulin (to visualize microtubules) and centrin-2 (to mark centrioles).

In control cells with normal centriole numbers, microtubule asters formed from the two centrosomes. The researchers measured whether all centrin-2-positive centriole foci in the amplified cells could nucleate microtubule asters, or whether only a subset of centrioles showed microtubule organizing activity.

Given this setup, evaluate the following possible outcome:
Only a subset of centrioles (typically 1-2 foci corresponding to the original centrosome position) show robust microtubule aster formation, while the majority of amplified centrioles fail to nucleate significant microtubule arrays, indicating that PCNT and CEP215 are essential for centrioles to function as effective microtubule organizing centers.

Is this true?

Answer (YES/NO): NO